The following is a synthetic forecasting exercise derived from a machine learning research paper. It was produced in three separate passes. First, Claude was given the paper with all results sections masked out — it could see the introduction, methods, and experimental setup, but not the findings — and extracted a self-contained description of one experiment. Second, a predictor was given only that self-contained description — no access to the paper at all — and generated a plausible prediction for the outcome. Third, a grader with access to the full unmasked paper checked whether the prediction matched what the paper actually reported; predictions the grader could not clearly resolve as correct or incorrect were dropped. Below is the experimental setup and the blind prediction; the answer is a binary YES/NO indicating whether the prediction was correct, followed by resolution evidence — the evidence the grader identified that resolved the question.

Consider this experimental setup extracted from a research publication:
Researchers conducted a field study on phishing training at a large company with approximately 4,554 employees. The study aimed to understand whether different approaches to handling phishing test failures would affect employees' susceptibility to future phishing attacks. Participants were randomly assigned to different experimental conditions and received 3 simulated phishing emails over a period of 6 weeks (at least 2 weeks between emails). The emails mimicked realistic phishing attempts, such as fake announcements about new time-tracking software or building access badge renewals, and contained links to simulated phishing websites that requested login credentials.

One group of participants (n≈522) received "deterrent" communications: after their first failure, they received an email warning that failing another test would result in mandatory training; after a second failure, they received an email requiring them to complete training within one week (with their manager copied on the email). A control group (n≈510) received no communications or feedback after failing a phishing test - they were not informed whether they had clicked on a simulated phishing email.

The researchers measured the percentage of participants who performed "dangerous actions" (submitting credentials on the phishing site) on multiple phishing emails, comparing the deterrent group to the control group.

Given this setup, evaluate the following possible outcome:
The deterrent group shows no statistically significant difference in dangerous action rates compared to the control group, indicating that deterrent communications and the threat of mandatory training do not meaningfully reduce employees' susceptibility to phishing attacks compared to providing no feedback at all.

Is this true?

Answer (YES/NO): NO